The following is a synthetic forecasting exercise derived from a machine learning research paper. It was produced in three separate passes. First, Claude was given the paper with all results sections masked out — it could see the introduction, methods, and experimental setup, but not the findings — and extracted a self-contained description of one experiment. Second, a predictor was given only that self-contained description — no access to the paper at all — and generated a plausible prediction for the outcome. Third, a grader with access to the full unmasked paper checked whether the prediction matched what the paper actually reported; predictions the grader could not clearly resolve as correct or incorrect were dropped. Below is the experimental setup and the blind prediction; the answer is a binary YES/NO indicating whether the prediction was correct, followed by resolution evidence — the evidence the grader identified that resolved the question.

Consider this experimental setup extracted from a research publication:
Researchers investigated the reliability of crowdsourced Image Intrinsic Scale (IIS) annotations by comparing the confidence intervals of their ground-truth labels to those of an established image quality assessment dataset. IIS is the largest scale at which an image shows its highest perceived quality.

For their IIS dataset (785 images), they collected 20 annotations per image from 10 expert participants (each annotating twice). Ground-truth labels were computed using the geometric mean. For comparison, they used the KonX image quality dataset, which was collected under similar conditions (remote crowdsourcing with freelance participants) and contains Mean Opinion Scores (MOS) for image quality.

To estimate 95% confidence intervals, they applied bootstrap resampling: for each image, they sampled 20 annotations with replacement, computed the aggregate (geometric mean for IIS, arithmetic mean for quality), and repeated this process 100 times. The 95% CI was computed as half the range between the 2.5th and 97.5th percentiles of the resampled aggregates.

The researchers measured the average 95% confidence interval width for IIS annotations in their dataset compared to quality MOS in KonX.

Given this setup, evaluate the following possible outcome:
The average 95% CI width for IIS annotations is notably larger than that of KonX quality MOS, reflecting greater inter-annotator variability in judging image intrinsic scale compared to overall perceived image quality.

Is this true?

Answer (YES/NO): NO